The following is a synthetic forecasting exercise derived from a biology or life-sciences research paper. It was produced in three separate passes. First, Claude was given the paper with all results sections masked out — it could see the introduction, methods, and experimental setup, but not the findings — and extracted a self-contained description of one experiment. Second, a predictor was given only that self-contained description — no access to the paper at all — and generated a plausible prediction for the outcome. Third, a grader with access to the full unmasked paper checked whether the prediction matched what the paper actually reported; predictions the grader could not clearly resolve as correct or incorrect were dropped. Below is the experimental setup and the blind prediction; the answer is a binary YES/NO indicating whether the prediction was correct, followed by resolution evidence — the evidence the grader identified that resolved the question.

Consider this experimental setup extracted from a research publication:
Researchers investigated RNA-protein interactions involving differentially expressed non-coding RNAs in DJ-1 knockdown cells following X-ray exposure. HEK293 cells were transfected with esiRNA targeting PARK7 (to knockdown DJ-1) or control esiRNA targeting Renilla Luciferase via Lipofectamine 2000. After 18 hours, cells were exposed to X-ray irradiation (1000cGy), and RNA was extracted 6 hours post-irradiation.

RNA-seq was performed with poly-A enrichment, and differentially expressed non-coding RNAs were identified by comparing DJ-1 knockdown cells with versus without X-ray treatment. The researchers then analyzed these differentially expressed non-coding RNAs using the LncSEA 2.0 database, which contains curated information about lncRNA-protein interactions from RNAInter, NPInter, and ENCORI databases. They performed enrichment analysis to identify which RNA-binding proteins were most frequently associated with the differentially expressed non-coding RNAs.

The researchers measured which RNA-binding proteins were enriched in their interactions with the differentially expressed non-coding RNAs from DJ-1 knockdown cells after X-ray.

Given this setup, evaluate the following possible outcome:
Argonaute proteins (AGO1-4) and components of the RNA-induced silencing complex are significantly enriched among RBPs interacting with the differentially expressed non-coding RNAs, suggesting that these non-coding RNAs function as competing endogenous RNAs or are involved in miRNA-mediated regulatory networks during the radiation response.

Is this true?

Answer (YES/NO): NO